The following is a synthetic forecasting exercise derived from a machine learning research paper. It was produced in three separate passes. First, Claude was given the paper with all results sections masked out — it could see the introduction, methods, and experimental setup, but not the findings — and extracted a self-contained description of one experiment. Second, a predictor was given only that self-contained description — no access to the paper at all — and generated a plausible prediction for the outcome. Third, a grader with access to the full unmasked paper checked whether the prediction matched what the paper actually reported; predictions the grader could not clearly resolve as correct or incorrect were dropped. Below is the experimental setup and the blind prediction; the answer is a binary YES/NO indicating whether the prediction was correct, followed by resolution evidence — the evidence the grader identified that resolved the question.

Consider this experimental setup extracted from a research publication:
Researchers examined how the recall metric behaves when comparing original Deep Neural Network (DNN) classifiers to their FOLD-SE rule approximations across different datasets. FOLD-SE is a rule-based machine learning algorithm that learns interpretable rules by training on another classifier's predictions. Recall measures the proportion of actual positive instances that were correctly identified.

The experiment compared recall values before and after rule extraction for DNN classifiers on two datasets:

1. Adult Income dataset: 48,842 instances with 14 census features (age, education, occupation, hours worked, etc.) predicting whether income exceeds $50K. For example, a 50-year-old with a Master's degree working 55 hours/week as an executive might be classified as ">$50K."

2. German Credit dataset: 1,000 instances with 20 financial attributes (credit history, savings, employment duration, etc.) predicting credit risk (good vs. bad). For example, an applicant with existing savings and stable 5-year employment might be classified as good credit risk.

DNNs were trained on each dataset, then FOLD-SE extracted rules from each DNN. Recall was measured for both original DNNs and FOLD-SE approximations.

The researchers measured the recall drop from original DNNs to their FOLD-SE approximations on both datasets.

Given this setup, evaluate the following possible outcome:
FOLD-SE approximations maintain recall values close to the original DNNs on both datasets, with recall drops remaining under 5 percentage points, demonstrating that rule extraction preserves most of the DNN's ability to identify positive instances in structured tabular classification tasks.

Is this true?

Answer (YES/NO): YES